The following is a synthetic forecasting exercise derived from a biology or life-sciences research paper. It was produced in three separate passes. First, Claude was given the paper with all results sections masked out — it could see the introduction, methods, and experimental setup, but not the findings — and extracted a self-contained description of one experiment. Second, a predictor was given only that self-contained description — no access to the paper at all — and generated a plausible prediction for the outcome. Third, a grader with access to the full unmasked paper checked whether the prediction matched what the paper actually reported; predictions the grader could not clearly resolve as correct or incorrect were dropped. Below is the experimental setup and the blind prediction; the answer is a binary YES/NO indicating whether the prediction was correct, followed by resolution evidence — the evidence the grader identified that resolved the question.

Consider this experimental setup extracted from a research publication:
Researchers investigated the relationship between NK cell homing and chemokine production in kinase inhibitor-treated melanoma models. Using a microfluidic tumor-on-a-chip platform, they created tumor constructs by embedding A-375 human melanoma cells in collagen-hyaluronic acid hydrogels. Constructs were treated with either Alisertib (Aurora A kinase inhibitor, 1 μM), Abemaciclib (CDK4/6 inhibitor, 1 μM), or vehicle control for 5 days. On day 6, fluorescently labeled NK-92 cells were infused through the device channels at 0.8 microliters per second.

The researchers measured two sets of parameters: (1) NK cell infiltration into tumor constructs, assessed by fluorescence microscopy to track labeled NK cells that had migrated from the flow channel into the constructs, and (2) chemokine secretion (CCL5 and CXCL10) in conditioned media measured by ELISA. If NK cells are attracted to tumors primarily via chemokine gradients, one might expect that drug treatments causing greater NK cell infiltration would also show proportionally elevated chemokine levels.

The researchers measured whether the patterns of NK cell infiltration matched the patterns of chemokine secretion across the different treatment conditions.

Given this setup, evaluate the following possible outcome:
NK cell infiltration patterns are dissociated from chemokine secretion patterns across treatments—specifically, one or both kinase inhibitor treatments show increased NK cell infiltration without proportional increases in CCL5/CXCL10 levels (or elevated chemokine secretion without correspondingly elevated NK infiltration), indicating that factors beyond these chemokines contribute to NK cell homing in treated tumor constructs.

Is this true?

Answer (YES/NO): NO